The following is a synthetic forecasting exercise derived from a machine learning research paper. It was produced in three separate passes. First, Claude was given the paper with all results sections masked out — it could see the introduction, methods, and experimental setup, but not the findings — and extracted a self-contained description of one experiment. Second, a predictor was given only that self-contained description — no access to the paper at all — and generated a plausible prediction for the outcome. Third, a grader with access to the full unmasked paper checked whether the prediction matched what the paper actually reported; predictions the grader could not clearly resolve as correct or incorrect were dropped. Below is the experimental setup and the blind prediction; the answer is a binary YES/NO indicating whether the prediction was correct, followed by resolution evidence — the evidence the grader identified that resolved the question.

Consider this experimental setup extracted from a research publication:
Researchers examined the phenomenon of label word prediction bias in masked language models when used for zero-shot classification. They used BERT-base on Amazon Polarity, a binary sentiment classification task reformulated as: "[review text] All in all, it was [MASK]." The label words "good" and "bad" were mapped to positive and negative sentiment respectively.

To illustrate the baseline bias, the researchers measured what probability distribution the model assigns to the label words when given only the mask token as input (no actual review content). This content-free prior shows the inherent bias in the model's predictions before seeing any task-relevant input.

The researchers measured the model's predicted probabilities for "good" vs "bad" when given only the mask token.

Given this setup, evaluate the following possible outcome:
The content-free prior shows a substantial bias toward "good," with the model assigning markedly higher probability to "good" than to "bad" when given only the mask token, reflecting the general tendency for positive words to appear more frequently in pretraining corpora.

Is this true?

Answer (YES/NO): YES